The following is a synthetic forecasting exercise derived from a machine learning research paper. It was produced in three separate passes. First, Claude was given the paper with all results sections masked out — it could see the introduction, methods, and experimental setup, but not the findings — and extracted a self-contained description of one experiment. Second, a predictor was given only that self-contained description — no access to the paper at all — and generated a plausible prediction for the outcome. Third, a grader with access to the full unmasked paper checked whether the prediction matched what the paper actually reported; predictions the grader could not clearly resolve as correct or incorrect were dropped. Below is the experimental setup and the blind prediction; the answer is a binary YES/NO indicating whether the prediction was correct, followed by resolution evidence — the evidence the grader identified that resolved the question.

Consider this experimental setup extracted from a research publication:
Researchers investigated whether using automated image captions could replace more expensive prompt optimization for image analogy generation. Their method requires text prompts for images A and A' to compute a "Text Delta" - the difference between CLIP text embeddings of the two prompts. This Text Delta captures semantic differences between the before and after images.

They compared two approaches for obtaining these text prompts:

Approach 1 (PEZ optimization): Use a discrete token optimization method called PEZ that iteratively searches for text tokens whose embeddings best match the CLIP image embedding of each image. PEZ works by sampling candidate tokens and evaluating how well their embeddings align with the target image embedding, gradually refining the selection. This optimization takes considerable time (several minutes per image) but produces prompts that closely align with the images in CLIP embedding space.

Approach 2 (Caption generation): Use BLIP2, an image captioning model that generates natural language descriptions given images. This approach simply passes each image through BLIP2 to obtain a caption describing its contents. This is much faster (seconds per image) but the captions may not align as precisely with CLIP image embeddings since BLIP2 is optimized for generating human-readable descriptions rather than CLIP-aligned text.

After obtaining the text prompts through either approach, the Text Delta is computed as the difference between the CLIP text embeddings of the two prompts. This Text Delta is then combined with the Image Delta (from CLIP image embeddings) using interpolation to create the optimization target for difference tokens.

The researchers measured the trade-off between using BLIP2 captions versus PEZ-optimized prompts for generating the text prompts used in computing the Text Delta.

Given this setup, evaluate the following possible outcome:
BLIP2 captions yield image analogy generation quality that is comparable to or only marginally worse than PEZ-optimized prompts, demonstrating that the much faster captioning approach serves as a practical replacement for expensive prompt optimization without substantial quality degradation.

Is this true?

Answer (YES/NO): YES